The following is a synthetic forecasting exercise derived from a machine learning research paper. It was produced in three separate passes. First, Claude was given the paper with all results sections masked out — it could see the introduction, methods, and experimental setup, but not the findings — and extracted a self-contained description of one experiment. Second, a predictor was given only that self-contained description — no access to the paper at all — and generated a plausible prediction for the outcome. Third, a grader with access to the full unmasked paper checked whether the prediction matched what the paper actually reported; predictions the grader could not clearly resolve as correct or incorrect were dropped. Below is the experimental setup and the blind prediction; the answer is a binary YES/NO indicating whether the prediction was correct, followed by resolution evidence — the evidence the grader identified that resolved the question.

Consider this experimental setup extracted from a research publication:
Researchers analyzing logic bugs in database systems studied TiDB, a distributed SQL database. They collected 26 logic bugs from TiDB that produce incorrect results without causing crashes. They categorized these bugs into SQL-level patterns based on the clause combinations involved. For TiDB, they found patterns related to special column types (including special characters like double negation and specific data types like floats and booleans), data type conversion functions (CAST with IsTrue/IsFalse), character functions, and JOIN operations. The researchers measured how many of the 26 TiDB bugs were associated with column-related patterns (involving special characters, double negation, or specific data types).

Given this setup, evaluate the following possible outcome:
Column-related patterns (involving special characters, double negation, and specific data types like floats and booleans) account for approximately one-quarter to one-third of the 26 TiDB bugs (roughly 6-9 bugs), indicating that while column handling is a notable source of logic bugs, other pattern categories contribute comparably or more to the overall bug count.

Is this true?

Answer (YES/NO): NO